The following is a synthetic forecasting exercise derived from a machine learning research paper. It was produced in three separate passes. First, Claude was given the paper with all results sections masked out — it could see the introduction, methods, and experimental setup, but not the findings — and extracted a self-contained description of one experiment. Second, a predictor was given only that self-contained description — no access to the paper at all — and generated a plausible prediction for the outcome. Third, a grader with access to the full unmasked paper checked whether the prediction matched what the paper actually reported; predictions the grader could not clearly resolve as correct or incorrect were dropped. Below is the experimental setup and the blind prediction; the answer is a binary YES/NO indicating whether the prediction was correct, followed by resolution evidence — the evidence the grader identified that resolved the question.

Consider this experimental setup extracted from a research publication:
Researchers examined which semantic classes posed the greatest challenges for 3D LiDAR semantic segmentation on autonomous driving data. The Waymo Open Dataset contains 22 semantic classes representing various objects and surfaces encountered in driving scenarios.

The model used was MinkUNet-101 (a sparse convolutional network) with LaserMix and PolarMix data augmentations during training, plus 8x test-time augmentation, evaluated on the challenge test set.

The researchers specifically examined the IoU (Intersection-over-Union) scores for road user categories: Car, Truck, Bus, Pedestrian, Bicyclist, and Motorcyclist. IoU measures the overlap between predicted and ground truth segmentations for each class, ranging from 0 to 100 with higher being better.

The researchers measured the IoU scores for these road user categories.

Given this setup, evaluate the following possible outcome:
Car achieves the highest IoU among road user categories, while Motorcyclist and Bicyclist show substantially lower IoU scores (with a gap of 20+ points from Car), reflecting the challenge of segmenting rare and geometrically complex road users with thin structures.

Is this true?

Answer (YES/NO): NO